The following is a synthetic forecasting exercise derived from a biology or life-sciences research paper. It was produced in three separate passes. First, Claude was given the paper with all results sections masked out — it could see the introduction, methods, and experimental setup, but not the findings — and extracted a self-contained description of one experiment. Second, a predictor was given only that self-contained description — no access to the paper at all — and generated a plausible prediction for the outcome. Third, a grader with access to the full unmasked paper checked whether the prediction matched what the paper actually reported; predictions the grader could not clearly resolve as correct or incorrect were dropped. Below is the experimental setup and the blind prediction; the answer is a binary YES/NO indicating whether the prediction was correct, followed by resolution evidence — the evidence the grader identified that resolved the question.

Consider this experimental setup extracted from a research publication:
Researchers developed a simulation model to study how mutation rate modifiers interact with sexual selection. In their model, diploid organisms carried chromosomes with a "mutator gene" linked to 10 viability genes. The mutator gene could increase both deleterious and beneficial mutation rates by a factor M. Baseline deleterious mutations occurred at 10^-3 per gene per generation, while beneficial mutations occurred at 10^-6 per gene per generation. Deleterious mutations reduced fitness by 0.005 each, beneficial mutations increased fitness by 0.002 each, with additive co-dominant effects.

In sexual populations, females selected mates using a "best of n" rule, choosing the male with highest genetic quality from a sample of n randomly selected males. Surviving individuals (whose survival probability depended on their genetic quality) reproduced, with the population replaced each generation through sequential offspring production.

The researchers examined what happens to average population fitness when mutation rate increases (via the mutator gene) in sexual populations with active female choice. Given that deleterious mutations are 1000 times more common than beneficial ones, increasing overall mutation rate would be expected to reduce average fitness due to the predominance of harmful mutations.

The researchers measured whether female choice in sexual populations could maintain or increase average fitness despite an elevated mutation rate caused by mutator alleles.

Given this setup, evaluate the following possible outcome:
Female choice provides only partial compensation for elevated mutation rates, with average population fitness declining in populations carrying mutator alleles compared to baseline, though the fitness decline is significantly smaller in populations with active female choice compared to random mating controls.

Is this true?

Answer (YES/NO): NO